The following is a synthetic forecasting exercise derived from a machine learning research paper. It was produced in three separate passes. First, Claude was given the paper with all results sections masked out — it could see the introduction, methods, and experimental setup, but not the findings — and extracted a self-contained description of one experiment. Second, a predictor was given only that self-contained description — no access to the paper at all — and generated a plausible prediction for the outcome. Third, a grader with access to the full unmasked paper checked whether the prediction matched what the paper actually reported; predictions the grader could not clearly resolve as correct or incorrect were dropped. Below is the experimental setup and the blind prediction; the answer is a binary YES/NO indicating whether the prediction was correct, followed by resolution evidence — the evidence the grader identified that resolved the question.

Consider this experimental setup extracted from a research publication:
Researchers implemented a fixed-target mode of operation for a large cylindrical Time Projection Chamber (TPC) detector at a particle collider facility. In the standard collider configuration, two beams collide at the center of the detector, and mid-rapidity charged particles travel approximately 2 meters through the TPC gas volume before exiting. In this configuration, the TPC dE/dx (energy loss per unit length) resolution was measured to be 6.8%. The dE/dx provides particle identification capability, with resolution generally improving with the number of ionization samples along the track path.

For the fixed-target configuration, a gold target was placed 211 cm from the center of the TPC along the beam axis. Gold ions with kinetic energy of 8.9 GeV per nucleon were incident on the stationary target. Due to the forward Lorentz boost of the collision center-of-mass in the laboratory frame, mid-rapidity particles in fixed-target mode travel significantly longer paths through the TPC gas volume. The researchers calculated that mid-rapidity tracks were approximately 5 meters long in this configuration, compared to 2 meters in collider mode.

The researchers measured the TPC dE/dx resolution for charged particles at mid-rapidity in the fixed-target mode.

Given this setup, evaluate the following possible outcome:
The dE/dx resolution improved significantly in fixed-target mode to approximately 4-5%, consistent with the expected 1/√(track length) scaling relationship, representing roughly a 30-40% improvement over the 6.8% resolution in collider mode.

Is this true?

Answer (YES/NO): YES